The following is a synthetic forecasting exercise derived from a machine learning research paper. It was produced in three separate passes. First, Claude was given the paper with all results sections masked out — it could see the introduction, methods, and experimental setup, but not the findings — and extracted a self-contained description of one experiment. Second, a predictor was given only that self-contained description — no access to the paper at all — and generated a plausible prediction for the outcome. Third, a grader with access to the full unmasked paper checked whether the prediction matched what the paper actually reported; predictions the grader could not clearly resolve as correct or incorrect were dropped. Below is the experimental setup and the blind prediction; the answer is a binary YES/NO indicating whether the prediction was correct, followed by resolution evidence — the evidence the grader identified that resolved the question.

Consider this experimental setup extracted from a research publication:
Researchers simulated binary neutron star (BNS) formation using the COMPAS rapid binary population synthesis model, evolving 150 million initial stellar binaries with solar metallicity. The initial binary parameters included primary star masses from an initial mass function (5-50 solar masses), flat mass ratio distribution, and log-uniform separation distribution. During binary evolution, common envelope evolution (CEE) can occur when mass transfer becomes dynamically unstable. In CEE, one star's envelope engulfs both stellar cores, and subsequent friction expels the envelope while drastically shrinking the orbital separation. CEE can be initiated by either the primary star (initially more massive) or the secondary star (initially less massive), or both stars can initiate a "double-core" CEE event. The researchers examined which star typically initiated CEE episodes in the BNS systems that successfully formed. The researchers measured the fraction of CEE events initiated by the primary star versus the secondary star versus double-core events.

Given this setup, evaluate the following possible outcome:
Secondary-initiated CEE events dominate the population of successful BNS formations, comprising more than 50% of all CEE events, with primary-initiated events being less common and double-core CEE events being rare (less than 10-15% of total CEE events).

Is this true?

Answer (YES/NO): NO